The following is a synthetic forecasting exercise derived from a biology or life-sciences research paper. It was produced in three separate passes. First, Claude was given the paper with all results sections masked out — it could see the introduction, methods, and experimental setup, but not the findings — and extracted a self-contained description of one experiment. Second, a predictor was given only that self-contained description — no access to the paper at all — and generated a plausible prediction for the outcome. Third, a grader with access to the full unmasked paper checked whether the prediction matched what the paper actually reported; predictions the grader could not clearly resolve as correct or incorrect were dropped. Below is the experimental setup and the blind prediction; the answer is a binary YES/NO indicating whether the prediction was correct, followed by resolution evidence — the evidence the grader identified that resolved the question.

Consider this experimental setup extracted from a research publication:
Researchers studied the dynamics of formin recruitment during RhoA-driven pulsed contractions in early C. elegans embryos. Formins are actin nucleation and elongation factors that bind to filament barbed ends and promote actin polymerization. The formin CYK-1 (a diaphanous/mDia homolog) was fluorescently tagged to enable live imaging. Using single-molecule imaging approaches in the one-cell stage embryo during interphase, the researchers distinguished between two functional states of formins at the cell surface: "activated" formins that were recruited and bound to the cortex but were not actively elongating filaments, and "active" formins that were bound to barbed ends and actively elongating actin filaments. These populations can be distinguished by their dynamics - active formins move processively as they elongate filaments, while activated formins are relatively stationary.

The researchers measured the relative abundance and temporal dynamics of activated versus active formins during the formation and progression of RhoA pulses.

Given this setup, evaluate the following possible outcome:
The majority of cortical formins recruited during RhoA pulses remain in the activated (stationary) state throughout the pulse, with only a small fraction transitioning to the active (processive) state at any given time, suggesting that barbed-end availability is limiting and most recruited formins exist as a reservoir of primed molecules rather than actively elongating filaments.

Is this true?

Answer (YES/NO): YES